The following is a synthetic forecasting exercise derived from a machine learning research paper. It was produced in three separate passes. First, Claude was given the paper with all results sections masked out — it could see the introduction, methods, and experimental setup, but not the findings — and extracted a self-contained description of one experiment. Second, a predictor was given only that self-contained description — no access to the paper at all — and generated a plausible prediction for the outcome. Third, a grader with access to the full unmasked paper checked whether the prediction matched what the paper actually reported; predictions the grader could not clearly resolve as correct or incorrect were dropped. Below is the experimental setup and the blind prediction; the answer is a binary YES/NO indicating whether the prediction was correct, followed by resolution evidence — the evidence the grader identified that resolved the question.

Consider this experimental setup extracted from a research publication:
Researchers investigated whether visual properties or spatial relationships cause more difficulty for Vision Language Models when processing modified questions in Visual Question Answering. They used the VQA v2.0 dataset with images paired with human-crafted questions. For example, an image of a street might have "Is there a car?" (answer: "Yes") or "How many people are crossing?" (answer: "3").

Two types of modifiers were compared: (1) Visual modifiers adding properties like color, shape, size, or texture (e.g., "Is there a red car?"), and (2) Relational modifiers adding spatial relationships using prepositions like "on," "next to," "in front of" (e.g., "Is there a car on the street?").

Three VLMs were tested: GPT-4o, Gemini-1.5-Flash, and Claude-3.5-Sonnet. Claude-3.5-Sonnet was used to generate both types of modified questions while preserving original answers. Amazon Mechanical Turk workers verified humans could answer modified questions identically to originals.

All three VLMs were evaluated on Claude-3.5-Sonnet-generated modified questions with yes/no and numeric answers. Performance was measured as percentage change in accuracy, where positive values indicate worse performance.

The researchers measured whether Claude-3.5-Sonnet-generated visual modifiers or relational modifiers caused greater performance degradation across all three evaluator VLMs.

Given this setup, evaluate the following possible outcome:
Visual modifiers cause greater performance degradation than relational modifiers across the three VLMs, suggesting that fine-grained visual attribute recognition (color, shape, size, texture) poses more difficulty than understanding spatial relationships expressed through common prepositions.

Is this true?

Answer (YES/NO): NO